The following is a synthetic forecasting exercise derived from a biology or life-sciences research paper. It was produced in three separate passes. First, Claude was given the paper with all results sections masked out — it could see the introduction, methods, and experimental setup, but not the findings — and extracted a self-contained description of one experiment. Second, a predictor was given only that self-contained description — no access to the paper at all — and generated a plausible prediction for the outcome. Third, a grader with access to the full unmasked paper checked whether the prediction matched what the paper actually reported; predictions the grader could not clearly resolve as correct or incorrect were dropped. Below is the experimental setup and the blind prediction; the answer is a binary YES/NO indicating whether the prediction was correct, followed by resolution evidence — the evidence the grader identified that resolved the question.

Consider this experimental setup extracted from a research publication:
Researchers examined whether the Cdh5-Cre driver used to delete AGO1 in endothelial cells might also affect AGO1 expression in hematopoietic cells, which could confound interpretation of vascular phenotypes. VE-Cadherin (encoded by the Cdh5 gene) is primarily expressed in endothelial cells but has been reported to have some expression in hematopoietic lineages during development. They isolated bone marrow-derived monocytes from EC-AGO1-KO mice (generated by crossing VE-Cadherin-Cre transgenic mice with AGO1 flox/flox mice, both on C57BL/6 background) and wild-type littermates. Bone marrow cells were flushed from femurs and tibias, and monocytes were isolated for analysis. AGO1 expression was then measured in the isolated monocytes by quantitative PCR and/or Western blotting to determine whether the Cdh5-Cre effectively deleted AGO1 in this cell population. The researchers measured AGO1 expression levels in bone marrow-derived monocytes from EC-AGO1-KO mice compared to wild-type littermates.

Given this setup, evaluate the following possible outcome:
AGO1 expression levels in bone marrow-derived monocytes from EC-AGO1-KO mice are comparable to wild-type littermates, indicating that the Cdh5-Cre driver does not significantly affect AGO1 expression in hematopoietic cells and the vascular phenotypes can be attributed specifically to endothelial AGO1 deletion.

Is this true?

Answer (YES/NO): YES